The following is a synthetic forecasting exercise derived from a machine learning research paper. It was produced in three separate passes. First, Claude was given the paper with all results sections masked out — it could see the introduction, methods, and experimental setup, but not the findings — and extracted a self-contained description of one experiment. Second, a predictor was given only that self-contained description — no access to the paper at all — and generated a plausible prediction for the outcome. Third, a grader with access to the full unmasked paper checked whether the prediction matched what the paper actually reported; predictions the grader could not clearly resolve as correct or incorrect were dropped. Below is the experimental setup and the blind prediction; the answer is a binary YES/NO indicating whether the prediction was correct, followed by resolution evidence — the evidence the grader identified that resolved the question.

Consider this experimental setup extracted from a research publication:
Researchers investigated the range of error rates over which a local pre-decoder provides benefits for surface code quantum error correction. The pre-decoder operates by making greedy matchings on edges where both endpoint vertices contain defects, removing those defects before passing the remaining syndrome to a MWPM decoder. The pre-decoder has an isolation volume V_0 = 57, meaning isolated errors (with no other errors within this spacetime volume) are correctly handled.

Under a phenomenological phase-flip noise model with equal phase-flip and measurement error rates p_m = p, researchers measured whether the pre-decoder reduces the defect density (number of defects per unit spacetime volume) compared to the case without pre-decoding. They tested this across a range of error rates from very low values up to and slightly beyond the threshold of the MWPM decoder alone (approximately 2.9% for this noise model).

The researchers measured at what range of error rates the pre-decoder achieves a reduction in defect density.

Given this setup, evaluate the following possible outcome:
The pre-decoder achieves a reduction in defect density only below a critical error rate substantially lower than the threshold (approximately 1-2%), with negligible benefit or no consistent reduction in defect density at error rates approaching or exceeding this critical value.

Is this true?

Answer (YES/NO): YES